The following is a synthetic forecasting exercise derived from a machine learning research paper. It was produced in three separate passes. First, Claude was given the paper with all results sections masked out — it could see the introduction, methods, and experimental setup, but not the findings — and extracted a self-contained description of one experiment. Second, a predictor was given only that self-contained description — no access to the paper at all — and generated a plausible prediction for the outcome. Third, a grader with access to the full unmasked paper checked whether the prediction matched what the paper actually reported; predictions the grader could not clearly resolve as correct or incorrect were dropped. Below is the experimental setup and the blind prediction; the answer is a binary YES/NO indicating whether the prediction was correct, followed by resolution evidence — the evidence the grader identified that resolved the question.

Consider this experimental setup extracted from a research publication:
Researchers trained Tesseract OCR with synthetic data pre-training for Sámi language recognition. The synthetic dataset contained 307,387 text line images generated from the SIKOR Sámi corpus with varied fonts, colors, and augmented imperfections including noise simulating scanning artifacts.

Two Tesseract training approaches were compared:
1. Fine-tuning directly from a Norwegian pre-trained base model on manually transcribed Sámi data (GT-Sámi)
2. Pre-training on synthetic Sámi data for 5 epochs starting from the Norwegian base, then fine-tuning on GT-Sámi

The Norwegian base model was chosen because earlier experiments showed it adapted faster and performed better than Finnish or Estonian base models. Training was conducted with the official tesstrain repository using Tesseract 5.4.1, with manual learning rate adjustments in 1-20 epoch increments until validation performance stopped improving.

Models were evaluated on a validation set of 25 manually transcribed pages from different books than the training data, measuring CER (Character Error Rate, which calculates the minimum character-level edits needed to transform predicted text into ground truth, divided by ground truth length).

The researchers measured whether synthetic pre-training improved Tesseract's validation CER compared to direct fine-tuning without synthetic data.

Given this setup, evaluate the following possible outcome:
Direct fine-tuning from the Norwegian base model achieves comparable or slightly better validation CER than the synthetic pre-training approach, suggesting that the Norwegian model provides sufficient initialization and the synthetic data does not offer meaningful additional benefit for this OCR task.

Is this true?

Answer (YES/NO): NO